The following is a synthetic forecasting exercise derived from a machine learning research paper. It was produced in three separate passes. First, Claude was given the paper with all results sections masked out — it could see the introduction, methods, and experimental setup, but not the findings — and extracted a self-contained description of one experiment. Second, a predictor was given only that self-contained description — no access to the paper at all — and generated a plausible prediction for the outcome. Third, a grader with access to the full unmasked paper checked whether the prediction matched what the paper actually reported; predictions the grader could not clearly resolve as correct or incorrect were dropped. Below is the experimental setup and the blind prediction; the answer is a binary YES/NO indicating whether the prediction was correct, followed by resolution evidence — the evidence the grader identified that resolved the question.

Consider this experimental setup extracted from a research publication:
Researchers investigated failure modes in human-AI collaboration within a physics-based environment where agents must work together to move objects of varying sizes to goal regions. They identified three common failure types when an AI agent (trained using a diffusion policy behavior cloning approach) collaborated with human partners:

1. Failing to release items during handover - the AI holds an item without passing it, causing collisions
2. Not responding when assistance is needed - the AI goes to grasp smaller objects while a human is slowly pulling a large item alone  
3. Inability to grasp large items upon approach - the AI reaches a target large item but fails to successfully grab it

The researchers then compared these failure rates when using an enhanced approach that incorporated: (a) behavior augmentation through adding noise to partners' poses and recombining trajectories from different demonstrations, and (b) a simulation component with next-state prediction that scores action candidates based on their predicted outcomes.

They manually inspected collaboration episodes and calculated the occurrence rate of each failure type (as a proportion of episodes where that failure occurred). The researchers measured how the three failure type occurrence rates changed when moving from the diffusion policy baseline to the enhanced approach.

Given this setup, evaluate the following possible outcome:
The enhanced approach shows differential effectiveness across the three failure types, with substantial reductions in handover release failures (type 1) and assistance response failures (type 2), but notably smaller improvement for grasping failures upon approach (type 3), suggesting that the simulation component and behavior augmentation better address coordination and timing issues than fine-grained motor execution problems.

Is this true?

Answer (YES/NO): NO